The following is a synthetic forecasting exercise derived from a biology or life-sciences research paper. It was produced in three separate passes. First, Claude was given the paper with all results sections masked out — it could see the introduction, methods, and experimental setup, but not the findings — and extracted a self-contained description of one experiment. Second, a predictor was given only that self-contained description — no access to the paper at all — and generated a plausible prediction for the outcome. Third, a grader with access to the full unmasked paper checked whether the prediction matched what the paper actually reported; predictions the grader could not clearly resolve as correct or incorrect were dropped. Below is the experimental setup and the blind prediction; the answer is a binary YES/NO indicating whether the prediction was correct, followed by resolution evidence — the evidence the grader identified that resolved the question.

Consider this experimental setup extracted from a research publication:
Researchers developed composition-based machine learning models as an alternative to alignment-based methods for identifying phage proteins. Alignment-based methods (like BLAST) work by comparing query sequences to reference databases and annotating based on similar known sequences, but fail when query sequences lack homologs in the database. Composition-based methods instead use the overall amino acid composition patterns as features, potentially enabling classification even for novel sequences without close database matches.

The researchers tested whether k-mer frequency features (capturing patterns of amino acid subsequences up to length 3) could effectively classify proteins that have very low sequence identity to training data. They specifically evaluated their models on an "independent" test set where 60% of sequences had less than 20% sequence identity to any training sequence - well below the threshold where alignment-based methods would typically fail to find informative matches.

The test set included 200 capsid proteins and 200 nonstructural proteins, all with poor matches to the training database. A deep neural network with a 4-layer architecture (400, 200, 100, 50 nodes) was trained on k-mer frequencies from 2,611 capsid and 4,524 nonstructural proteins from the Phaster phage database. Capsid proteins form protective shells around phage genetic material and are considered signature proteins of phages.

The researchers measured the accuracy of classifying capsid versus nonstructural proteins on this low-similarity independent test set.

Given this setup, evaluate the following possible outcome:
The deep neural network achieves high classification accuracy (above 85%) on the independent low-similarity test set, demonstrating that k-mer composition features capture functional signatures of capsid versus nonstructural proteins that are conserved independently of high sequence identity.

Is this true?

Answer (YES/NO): NO